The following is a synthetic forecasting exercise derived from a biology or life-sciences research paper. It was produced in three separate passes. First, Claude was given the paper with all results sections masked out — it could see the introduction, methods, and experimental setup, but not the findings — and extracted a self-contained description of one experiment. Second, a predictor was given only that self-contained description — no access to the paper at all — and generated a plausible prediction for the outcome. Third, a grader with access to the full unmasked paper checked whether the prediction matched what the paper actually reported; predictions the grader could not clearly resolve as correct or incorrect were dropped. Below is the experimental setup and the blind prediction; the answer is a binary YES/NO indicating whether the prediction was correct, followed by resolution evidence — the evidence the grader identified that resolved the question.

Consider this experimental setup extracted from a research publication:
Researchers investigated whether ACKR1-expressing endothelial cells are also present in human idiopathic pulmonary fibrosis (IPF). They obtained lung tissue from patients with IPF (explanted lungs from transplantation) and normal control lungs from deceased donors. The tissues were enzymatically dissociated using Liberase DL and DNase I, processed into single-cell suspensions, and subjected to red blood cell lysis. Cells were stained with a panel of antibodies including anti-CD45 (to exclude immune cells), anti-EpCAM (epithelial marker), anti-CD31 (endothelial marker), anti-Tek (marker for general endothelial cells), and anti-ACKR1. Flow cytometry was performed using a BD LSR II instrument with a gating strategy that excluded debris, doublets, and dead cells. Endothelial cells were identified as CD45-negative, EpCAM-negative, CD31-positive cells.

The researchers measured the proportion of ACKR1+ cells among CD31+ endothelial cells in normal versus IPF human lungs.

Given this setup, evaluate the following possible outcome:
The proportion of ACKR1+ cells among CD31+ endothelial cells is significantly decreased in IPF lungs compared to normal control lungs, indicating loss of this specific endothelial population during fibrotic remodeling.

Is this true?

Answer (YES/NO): NO